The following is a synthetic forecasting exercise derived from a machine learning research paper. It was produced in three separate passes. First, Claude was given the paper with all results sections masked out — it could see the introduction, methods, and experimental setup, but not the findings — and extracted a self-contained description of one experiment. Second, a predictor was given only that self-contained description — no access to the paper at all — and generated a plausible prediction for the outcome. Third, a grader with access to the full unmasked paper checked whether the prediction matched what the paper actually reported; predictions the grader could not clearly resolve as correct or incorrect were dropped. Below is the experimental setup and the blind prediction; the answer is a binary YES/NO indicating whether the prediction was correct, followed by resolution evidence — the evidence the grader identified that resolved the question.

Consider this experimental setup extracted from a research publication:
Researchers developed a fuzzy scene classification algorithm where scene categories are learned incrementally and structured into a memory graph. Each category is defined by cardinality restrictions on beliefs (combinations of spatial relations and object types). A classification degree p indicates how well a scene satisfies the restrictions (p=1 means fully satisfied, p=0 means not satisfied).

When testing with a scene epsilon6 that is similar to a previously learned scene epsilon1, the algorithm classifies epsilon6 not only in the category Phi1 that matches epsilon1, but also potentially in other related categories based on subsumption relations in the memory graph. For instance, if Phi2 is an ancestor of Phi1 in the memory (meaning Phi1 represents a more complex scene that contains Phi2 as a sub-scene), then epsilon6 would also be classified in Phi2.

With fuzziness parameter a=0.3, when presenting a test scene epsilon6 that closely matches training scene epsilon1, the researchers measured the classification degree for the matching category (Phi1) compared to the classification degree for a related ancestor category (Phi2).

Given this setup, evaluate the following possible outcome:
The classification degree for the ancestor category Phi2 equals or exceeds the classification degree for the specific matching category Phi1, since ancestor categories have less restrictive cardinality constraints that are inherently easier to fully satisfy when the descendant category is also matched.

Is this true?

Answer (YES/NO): NO